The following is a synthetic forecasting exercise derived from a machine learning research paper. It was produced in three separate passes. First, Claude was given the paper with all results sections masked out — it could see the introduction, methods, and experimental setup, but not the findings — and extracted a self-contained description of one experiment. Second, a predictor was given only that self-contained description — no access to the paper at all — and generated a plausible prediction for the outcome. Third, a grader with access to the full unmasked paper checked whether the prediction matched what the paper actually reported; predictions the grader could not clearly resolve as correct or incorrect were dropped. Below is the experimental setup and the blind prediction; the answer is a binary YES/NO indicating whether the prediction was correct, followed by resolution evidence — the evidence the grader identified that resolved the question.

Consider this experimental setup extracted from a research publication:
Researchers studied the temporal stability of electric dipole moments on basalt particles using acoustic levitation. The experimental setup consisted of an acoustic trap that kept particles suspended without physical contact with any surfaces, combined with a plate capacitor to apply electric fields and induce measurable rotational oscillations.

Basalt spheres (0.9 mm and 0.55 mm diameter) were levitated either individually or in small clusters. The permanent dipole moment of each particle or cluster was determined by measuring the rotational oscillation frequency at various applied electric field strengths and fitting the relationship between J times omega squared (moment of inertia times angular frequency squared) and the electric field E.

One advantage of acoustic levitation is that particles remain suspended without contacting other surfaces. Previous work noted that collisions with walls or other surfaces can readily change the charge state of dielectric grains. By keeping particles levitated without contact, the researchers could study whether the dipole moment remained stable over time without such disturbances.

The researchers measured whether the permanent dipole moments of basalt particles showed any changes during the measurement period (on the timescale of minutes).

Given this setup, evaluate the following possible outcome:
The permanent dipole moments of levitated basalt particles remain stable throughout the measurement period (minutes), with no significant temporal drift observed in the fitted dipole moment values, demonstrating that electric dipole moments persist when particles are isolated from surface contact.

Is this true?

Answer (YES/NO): YES